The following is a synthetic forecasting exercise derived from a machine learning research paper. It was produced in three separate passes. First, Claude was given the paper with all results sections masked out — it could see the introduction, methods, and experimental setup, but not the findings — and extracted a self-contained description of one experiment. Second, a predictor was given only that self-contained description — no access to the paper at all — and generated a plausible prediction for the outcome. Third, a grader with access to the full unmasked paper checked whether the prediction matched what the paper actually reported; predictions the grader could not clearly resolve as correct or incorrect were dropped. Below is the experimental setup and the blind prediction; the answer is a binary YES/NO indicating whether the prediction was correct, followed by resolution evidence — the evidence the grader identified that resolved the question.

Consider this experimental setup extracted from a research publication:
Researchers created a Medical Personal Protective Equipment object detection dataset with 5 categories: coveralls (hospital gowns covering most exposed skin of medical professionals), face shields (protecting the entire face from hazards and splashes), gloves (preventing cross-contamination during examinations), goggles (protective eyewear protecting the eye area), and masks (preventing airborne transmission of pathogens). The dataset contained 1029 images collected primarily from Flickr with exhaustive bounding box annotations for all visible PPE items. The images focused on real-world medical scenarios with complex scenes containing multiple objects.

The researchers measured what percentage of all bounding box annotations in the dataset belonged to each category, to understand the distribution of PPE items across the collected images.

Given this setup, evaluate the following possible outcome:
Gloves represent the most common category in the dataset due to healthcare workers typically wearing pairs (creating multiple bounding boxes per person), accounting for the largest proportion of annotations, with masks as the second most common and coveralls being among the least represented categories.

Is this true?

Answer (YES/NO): NO